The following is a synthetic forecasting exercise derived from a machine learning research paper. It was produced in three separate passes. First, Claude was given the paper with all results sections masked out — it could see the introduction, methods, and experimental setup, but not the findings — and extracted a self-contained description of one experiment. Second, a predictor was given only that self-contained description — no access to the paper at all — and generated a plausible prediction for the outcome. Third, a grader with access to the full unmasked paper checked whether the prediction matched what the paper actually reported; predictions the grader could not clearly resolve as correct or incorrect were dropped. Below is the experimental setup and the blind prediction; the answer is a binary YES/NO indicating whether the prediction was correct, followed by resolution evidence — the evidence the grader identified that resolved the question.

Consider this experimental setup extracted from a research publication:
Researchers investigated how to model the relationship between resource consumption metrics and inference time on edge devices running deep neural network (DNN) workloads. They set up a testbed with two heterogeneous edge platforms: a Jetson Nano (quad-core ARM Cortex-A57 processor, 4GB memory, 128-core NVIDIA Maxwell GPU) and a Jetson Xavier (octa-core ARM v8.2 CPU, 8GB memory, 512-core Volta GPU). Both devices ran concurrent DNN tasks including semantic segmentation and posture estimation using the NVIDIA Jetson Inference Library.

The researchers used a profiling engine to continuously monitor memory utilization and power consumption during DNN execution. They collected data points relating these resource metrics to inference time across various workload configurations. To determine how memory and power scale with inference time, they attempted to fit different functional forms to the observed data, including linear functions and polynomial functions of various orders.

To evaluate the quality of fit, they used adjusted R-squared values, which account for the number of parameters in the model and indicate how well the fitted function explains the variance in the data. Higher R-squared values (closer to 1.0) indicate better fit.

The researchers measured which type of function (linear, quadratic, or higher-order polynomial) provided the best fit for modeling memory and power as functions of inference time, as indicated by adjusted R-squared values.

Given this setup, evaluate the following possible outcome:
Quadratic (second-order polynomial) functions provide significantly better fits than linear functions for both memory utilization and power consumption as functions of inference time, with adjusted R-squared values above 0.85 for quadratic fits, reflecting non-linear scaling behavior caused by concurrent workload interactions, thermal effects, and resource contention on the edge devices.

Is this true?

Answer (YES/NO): YES